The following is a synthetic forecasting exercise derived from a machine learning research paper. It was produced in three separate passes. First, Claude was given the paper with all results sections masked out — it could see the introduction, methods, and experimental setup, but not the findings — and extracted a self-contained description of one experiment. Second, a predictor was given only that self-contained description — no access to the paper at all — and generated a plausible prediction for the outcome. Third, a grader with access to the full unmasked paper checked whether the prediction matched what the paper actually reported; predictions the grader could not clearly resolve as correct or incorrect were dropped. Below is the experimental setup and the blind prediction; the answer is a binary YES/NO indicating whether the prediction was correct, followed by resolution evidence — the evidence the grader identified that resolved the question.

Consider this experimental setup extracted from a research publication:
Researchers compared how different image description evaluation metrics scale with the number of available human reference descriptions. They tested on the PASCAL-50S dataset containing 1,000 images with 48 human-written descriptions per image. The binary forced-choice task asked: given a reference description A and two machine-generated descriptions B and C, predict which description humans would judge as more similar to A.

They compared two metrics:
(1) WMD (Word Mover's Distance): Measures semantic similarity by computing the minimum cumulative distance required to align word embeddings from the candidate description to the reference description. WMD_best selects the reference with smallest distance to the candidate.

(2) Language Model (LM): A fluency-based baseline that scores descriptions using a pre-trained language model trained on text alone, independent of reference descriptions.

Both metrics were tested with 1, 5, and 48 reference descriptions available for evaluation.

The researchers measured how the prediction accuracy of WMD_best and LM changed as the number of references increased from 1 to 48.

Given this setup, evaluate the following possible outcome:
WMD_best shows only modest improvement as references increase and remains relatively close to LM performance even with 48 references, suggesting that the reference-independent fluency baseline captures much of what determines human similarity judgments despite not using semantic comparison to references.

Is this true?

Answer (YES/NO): NO